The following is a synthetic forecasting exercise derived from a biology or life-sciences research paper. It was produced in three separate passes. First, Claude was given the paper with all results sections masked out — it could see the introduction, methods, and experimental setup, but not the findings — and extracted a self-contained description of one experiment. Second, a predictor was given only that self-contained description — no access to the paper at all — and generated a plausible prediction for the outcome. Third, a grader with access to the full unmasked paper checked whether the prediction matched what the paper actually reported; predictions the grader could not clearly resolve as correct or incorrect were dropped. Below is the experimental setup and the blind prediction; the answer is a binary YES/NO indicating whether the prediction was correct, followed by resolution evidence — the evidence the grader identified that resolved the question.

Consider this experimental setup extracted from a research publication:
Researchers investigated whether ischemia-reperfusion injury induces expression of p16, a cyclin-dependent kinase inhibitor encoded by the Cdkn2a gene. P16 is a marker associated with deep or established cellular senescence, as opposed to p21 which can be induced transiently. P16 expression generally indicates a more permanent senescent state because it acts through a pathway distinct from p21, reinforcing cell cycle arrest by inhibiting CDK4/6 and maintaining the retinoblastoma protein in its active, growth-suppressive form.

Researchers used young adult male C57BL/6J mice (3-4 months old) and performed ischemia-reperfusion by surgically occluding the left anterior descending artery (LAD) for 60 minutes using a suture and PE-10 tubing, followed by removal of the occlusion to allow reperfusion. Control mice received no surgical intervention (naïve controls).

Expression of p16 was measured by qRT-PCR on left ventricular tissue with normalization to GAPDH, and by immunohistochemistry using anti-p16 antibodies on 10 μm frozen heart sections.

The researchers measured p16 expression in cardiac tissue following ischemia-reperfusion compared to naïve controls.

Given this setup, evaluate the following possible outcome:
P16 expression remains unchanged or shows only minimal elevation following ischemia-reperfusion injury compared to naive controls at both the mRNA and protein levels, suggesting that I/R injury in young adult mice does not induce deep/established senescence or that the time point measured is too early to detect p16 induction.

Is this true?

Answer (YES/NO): NO